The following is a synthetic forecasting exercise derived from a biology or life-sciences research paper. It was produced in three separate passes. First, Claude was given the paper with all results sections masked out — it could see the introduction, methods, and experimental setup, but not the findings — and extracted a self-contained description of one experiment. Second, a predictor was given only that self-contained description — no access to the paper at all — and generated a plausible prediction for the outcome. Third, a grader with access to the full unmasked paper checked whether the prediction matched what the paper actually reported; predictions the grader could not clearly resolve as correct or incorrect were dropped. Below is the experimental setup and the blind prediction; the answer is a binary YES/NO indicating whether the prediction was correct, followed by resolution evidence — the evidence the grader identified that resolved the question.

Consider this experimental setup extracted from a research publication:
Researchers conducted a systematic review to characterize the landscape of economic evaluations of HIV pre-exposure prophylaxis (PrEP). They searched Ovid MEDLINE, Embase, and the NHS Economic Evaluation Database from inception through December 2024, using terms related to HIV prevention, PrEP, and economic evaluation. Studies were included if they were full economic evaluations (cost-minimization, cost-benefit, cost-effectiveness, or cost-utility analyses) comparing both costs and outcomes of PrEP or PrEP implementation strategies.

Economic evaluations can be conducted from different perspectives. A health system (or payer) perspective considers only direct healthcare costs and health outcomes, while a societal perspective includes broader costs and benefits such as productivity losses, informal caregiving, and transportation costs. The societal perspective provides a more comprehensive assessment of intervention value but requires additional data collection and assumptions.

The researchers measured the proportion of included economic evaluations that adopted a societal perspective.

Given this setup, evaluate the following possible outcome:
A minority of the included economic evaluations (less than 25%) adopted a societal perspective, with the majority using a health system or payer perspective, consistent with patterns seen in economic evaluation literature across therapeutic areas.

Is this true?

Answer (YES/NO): YES